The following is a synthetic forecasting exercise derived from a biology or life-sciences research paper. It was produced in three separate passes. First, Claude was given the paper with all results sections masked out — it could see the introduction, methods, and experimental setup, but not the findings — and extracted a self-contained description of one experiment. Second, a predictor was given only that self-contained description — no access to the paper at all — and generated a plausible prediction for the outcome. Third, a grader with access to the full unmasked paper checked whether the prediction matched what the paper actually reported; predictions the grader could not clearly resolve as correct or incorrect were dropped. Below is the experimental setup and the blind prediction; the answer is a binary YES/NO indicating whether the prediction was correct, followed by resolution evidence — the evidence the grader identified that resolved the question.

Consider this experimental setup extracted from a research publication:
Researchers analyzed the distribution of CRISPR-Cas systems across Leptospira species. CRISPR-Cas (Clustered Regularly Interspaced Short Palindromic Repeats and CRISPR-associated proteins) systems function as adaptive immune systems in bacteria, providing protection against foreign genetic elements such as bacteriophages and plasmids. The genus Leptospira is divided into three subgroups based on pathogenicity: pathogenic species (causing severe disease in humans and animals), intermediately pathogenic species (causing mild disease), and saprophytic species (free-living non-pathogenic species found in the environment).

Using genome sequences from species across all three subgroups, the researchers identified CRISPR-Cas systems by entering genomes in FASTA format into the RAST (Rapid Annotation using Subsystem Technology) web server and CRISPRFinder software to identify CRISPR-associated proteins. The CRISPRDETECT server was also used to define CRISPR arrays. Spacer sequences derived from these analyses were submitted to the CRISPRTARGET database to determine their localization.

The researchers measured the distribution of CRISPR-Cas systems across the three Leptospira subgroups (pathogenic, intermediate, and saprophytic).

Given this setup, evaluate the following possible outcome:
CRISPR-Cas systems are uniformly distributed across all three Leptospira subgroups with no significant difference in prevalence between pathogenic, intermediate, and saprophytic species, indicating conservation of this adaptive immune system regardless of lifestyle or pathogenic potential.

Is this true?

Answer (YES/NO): NO